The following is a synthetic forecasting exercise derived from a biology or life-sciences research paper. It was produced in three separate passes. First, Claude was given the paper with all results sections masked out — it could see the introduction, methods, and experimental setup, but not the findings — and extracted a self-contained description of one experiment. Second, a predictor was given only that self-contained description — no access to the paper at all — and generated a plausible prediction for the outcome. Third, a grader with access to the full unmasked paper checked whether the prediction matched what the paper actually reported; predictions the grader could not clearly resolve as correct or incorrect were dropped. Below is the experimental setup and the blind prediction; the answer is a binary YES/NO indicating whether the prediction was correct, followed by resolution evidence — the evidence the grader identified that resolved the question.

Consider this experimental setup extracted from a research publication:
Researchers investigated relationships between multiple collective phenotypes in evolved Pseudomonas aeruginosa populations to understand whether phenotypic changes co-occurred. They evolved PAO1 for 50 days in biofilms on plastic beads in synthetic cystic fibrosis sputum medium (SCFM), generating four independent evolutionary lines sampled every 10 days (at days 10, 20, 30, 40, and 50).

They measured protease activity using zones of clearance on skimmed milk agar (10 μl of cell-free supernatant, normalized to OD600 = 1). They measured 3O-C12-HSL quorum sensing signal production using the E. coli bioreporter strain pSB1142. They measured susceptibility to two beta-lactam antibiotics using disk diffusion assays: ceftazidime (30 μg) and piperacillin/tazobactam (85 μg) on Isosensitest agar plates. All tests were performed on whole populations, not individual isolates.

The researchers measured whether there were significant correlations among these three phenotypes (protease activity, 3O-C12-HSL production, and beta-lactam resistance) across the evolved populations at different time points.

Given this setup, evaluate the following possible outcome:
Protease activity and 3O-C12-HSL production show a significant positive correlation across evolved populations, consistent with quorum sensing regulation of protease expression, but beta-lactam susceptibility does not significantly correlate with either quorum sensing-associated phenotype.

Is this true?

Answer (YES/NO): NO